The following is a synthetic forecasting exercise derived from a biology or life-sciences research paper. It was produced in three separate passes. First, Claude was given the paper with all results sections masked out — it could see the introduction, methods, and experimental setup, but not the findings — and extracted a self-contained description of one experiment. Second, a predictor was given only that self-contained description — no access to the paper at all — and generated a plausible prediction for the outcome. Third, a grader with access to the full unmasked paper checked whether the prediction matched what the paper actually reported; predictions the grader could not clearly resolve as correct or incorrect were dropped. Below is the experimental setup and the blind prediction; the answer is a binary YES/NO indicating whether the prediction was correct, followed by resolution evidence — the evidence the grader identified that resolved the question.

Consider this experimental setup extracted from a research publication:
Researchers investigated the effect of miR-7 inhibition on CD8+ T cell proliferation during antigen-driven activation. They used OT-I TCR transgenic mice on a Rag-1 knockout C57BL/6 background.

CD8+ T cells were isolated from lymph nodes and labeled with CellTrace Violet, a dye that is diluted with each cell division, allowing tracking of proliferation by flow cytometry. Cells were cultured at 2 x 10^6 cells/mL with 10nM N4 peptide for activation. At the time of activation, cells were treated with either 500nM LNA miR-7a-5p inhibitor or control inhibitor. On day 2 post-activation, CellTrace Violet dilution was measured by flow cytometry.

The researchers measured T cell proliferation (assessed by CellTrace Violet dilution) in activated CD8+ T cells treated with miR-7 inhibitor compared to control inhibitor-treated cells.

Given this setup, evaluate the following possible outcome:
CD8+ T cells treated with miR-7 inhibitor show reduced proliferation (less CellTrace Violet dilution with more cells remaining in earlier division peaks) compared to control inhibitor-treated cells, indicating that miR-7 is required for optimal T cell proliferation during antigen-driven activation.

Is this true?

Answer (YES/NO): NO